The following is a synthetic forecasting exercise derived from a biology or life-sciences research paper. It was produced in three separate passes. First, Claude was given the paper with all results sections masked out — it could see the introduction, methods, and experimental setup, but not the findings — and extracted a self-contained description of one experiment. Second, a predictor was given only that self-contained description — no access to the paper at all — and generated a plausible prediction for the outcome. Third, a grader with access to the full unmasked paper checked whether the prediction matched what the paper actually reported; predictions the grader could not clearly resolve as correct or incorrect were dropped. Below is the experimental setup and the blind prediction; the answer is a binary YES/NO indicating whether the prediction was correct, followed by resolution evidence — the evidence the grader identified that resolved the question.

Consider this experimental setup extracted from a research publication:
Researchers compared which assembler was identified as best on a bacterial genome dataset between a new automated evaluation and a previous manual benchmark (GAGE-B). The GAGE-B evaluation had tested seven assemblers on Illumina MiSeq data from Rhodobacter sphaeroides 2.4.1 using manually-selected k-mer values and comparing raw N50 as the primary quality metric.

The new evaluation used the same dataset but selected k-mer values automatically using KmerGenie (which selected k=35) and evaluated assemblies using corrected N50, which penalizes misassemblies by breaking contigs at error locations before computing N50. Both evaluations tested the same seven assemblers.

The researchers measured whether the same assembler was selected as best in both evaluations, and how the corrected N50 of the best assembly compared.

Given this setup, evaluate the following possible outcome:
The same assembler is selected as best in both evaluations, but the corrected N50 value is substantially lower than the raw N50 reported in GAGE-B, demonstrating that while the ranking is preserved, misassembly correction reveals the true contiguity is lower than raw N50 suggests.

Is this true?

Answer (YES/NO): NO